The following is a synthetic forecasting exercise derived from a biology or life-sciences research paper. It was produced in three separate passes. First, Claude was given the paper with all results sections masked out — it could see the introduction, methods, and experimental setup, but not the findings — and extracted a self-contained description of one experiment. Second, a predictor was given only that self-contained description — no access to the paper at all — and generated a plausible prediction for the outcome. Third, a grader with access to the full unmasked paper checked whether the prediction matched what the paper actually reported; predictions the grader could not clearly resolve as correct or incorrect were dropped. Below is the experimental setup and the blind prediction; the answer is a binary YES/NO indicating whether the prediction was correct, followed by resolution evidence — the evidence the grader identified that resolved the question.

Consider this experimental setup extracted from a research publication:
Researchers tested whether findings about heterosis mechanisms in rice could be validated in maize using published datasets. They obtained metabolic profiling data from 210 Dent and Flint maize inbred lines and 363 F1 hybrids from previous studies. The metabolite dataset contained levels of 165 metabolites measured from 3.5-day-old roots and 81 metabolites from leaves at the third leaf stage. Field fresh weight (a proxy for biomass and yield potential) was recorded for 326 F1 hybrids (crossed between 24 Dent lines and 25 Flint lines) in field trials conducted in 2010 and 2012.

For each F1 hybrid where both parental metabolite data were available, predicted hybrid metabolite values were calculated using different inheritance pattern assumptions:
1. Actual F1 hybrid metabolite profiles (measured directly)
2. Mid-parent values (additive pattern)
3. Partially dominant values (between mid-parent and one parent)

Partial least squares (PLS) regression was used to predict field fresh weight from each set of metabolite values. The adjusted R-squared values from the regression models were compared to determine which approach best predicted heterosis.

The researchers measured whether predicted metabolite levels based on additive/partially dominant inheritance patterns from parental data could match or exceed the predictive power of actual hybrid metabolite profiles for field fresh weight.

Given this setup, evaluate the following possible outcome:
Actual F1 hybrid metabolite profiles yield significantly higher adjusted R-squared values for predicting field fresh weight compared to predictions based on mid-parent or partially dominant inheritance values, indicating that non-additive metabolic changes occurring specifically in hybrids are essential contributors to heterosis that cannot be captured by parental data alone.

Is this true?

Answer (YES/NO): NO